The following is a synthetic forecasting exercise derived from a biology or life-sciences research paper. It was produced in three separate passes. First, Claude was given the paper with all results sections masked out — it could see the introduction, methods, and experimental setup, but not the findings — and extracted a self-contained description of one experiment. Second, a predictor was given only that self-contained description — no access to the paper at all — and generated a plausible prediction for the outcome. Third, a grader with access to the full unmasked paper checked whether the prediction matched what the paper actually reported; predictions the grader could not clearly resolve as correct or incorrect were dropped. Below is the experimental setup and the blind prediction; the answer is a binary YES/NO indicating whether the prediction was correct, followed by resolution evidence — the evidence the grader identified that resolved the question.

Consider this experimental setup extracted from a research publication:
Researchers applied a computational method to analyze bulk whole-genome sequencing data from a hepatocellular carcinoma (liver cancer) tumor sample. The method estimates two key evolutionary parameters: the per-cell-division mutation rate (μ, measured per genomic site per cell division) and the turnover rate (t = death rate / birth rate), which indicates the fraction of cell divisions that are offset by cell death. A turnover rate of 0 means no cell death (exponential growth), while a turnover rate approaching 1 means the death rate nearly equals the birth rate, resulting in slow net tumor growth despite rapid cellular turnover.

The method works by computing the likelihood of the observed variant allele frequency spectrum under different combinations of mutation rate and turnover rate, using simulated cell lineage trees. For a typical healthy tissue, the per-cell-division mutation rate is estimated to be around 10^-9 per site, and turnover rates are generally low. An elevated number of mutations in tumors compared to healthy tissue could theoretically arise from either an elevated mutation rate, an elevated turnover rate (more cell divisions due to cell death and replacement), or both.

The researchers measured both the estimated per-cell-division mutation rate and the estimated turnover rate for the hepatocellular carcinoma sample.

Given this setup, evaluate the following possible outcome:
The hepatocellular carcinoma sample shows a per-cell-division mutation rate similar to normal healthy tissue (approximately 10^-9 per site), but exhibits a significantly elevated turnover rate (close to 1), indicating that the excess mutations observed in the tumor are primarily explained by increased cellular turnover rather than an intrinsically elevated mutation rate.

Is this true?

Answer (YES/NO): NO